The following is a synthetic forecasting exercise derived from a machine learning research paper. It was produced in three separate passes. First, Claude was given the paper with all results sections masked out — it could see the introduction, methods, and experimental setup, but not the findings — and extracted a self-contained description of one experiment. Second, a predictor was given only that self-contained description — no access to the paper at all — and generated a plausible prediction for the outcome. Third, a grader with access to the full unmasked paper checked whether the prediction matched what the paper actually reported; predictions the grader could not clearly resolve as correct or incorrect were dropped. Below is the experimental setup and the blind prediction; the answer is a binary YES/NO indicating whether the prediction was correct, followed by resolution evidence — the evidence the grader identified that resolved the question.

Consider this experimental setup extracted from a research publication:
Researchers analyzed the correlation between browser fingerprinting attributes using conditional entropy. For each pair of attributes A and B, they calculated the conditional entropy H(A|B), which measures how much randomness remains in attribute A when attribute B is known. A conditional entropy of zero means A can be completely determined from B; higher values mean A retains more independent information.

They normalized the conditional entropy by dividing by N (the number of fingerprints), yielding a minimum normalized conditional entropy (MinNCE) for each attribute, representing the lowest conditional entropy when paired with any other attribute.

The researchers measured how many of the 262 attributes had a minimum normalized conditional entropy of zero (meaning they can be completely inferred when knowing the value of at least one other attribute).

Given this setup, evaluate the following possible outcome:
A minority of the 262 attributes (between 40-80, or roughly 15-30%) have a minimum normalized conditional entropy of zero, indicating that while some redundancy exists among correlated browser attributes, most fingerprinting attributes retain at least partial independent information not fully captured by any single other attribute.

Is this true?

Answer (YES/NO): YES